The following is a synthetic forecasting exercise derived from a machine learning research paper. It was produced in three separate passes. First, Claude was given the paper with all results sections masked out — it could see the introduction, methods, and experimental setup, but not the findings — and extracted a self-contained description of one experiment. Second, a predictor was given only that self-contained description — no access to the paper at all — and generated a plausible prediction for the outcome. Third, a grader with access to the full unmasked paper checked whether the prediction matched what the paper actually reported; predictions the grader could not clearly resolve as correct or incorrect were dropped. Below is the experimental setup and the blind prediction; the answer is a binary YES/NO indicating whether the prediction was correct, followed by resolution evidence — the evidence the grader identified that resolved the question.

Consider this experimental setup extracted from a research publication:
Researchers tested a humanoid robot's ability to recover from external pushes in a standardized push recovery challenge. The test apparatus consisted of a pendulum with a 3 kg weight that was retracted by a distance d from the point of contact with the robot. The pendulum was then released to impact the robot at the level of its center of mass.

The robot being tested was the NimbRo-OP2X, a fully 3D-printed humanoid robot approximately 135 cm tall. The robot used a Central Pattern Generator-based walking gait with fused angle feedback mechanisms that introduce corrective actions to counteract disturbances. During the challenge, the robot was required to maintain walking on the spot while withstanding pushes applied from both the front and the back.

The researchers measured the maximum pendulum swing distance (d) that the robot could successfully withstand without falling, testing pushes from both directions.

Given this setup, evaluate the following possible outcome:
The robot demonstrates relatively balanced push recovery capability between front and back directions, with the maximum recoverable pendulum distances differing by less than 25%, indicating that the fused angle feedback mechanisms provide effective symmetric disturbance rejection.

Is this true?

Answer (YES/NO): YES